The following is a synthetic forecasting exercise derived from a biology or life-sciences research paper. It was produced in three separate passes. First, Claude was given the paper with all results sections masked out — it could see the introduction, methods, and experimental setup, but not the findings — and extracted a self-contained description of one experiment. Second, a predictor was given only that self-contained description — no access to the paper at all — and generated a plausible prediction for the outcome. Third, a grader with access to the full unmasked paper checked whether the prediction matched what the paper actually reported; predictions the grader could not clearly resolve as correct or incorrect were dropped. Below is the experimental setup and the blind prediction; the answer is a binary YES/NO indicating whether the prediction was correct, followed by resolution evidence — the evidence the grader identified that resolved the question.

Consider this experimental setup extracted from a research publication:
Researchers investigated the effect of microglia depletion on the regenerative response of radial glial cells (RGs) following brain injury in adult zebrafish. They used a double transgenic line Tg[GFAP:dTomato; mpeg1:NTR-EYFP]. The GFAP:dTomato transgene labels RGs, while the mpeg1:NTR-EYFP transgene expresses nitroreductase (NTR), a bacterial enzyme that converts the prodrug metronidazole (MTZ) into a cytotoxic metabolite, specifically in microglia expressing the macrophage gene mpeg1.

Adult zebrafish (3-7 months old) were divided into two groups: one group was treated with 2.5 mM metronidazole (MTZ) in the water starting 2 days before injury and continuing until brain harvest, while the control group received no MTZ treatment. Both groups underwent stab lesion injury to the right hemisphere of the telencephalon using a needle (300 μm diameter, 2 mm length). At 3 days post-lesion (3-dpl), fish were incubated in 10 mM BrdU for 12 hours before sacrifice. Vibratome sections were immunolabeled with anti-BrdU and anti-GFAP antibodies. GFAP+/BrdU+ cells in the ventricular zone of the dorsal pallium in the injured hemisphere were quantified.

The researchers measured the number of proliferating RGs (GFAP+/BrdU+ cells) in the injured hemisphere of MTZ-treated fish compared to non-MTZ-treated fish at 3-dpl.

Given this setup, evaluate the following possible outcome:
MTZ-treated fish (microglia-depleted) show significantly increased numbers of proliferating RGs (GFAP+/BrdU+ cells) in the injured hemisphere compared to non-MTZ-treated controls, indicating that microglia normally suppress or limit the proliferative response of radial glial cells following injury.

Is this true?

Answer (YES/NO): NO